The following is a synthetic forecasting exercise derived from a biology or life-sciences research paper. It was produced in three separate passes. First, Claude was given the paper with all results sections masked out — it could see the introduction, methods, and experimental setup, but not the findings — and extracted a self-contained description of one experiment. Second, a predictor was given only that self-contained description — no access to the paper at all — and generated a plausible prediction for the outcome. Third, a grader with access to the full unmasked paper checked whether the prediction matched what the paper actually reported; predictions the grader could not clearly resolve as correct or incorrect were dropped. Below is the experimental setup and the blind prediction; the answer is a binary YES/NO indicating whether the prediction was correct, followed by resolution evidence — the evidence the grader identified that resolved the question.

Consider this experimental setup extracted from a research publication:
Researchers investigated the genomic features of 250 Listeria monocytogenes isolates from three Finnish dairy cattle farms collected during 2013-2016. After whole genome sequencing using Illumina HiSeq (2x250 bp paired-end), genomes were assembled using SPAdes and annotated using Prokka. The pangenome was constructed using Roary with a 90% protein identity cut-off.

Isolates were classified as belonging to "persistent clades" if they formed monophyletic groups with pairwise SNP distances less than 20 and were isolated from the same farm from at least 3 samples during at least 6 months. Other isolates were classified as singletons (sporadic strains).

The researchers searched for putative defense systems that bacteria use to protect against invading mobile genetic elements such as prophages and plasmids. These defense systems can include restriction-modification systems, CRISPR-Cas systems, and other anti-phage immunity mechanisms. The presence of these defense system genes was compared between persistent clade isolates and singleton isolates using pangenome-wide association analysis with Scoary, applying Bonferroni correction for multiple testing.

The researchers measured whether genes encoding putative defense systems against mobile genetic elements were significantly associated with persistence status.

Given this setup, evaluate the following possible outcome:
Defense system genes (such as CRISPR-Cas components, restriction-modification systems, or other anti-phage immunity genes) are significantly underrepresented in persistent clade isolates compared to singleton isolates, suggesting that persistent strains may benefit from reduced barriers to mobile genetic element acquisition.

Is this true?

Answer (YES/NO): YES